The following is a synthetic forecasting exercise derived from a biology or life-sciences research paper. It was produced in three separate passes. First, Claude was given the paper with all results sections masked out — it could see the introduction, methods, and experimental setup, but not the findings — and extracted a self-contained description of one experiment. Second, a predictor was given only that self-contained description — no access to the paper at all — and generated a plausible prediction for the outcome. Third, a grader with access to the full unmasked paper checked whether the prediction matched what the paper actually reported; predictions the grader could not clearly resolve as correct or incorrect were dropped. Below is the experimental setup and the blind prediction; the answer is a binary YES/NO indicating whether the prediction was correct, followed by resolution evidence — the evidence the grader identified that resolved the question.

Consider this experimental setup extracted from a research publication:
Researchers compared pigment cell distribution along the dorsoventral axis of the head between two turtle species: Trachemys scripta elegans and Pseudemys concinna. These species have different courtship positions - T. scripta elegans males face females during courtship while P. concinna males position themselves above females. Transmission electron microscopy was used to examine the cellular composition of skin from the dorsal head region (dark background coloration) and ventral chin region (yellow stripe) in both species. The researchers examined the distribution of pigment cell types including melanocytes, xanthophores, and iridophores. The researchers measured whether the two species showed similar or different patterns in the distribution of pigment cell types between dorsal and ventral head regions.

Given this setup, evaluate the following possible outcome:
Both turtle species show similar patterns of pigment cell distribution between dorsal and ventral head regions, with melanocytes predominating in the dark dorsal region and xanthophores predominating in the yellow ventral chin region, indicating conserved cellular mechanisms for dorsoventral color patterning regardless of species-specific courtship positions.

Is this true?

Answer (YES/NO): NO